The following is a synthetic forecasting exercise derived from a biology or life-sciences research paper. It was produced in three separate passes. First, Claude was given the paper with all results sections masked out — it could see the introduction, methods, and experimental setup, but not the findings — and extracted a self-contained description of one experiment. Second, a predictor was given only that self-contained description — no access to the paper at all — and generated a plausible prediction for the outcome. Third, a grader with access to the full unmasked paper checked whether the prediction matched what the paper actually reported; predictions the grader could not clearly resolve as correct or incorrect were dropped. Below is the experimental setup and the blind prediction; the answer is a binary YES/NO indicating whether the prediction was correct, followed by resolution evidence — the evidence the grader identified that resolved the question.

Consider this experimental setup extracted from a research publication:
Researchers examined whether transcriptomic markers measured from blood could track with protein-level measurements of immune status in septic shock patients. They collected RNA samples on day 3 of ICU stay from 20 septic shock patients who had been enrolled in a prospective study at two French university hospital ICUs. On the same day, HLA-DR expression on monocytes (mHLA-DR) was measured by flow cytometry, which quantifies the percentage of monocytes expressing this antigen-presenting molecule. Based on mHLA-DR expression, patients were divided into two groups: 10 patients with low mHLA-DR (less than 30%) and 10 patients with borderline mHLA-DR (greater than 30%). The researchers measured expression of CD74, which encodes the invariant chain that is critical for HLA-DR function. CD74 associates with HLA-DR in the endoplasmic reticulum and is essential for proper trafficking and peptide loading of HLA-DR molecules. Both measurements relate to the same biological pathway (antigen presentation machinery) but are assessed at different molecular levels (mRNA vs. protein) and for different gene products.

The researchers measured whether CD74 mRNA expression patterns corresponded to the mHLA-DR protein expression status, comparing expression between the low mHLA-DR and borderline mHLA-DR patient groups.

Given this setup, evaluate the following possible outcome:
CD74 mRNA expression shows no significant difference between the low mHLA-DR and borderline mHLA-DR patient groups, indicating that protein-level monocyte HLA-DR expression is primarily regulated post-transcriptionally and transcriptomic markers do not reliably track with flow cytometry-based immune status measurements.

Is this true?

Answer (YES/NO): NO